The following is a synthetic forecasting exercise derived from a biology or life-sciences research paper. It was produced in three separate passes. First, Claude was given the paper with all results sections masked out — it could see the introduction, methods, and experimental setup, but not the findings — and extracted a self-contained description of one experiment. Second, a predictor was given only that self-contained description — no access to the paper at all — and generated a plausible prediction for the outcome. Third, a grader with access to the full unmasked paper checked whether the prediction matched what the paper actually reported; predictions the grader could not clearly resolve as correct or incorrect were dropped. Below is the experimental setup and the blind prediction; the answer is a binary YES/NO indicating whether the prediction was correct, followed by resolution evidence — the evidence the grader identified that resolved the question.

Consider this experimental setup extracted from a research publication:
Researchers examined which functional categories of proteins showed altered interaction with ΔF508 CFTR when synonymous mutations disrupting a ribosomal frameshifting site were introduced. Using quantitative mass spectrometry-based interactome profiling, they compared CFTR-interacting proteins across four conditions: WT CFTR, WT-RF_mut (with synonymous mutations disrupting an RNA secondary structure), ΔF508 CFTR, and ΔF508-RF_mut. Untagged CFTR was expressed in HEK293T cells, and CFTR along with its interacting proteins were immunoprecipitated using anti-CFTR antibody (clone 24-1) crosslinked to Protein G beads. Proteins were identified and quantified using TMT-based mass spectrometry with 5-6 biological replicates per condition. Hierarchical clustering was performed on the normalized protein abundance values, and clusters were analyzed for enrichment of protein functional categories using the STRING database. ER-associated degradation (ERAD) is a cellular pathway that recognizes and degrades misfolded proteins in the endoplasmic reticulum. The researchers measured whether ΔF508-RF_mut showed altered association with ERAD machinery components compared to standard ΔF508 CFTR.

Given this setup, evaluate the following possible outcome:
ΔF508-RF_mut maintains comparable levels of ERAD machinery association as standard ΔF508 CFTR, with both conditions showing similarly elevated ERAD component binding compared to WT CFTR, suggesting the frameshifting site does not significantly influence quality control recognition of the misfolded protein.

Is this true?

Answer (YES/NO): NO